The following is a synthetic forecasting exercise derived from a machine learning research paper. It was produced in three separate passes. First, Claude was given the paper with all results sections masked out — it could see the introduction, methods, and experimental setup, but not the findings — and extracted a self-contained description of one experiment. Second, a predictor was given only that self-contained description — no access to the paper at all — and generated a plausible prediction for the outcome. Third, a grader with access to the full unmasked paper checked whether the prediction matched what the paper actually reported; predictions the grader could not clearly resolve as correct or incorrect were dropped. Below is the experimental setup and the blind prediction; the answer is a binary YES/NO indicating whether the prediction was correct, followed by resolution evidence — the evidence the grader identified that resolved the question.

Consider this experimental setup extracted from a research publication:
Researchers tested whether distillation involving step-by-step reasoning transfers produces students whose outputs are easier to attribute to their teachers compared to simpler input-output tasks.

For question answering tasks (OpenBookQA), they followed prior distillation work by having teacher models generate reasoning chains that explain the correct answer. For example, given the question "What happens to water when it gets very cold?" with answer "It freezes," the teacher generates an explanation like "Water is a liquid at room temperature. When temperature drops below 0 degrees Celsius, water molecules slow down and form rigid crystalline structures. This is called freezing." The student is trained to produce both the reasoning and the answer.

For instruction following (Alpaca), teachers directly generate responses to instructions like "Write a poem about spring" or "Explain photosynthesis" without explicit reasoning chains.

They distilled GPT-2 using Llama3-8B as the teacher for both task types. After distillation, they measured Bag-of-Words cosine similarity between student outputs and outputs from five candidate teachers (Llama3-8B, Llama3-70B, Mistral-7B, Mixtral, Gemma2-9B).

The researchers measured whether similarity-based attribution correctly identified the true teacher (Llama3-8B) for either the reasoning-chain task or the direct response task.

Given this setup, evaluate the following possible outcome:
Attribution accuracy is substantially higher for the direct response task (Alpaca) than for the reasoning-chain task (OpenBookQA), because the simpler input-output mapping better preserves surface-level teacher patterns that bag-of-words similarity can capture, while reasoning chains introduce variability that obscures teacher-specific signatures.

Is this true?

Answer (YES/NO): NO